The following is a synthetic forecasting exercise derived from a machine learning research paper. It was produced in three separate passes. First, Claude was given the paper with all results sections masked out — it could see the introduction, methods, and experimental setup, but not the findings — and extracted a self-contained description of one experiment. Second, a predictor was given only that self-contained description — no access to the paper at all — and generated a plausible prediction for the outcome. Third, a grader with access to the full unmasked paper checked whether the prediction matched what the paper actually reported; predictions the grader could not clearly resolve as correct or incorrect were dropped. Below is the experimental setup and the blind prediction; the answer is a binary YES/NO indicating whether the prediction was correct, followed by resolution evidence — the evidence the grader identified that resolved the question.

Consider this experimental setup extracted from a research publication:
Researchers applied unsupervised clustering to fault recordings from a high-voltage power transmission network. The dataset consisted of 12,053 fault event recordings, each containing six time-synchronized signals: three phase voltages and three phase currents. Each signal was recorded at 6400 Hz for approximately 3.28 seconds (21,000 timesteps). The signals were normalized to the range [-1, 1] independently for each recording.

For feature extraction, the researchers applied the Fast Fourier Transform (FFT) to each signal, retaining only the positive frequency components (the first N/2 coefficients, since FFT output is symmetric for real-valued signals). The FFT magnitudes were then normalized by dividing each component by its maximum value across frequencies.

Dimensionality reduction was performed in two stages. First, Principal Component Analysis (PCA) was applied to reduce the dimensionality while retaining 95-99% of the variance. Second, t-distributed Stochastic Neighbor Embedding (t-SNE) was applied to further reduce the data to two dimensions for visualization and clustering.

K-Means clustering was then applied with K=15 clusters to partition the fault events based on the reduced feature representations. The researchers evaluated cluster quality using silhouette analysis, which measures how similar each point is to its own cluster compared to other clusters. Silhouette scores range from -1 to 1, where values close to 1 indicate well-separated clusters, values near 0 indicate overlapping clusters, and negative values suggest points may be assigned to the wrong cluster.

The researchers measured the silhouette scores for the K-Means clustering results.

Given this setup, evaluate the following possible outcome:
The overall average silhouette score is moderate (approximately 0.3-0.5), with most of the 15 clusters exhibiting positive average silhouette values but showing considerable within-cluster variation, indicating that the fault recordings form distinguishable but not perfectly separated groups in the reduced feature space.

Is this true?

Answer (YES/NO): NO